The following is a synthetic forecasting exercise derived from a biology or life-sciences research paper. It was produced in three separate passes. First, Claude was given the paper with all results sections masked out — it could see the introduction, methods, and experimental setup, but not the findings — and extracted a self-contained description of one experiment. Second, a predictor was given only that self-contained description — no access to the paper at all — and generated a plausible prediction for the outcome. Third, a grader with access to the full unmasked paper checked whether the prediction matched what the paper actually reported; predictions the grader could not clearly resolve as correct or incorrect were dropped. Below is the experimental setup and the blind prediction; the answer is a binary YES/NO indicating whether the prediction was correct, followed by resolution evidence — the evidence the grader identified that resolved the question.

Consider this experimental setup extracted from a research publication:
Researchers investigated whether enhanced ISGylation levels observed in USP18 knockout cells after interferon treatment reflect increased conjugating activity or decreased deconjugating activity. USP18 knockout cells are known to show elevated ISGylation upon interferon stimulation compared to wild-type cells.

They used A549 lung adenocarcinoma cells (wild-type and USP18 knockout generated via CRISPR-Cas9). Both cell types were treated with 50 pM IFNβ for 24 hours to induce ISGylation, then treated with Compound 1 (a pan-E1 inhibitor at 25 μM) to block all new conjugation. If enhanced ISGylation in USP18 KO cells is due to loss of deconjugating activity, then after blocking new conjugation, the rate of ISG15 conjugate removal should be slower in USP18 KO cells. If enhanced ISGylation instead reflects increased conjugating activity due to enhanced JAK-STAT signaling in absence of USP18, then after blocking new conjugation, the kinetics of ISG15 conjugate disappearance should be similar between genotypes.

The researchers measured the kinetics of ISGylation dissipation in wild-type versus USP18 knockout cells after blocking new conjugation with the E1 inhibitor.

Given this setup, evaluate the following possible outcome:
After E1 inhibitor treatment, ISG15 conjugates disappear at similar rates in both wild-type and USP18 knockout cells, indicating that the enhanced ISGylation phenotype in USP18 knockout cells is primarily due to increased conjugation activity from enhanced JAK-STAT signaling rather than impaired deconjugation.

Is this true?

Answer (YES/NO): NO